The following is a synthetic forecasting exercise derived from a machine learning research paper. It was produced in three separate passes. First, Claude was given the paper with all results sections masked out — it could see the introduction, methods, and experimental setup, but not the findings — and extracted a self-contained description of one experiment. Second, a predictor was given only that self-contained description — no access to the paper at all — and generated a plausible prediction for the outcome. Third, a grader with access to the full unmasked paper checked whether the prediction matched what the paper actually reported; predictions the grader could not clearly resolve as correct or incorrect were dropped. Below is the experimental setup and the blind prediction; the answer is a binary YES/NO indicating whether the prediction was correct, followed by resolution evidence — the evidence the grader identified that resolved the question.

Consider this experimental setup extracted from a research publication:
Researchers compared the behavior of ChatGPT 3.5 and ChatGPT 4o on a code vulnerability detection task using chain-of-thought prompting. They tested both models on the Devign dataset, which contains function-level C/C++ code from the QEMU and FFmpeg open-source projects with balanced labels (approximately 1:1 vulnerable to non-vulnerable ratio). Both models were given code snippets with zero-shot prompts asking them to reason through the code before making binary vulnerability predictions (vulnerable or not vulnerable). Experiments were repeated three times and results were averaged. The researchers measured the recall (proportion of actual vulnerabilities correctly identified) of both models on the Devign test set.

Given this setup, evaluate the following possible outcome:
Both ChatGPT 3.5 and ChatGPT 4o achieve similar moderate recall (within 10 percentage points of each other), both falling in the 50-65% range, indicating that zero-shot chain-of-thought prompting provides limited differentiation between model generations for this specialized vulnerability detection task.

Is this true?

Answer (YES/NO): NO